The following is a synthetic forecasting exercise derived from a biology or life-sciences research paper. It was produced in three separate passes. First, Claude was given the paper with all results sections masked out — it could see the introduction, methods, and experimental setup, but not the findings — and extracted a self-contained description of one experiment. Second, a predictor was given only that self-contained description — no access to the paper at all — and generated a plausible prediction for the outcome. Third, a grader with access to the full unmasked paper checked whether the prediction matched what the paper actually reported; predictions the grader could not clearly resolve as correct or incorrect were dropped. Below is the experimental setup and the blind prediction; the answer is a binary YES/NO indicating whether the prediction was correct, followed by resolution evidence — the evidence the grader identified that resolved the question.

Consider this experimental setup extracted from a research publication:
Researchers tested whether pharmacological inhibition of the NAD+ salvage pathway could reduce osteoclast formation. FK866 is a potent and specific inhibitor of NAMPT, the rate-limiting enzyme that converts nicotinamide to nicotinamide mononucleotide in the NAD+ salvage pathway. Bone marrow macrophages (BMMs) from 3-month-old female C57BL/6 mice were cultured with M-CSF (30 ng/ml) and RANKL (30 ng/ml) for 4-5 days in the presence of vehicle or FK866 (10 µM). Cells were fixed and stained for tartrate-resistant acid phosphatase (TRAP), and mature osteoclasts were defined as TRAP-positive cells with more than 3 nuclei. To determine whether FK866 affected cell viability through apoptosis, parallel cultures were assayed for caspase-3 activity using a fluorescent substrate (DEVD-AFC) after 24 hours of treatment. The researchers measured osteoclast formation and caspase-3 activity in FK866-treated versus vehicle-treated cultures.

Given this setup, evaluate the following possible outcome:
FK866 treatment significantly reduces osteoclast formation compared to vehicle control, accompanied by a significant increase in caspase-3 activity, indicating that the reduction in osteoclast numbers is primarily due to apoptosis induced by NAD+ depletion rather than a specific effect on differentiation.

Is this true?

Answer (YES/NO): NO